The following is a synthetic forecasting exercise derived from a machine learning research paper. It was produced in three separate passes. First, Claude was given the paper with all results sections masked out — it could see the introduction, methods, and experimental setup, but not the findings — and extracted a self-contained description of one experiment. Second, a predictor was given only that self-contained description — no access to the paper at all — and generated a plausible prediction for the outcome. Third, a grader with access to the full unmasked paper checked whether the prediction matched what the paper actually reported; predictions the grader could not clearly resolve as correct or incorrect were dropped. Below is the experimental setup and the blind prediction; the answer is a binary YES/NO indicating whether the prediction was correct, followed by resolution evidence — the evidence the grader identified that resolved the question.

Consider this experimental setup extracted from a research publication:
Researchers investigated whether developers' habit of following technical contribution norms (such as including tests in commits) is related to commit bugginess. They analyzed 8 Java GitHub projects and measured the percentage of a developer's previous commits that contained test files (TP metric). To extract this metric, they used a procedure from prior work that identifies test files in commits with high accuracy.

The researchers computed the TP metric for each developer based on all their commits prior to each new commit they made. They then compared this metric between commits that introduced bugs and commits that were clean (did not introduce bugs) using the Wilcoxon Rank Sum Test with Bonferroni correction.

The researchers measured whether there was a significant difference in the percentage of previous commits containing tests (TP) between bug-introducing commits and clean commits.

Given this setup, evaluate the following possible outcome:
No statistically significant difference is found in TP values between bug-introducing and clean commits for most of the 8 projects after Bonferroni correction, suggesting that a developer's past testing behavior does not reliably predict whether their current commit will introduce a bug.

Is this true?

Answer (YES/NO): NO